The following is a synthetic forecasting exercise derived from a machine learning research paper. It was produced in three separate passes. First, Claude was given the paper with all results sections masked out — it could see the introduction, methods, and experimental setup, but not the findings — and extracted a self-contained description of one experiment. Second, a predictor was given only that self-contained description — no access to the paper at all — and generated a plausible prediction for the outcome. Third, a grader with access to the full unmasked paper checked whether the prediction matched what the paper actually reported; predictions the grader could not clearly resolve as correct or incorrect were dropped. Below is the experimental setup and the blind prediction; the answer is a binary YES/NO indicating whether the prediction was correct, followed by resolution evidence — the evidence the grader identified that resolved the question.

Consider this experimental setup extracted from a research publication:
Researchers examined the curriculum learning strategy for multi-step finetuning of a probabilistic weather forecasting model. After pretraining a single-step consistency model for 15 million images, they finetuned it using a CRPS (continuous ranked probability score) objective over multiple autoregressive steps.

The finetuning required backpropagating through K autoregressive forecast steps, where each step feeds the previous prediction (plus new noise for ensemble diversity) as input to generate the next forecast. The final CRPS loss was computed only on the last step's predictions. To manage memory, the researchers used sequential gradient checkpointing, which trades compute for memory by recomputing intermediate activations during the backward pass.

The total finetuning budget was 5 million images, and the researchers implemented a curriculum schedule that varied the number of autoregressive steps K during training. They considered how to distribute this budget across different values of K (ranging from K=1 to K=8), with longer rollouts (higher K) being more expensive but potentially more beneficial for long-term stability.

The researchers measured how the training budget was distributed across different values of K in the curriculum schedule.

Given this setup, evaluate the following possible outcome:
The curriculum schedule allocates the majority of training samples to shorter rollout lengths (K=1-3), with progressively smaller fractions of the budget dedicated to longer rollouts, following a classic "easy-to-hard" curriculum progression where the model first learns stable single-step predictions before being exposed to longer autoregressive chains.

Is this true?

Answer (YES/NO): YES